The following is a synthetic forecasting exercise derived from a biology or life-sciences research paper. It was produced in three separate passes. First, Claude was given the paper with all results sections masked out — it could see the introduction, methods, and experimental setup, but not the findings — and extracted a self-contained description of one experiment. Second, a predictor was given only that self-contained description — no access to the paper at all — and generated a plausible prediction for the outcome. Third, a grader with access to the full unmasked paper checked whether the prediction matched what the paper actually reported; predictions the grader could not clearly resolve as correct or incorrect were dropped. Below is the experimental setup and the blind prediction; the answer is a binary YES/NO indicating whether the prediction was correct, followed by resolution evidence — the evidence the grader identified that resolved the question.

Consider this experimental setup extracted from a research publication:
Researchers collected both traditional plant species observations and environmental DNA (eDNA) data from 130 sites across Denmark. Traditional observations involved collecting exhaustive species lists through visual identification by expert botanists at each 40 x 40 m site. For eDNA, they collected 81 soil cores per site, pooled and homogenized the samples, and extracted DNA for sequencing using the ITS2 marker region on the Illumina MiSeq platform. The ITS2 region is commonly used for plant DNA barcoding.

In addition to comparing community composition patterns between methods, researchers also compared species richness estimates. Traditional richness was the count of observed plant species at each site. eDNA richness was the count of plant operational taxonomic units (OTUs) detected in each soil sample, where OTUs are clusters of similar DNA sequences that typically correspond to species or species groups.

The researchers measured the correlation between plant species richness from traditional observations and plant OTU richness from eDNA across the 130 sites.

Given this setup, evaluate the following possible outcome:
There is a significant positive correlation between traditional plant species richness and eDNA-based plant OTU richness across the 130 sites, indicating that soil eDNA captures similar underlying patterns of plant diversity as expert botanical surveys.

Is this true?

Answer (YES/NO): YES